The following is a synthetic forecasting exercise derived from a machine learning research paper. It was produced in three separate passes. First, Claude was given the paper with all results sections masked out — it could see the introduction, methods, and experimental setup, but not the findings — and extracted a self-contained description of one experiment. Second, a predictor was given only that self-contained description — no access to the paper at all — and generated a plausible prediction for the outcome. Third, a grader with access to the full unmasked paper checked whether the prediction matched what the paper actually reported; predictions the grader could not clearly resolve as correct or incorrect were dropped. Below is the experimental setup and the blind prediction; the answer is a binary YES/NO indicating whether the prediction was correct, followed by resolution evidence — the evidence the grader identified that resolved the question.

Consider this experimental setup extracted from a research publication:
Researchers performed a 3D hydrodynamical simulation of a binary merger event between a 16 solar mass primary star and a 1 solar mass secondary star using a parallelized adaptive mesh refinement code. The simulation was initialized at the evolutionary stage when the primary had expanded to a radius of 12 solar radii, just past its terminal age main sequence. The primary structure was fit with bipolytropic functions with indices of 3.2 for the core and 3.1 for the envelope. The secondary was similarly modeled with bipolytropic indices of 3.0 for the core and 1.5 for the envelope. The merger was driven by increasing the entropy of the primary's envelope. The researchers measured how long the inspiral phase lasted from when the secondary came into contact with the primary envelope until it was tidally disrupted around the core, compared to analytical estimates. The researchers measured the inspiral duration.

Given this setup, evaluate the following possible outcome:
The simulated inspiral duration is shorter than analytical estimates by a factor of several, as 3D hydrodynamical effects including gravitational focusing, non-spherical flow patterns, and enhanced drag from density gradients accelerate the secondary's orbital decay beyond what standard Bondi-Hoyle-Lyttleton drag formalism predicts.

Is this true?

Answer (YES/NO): NO